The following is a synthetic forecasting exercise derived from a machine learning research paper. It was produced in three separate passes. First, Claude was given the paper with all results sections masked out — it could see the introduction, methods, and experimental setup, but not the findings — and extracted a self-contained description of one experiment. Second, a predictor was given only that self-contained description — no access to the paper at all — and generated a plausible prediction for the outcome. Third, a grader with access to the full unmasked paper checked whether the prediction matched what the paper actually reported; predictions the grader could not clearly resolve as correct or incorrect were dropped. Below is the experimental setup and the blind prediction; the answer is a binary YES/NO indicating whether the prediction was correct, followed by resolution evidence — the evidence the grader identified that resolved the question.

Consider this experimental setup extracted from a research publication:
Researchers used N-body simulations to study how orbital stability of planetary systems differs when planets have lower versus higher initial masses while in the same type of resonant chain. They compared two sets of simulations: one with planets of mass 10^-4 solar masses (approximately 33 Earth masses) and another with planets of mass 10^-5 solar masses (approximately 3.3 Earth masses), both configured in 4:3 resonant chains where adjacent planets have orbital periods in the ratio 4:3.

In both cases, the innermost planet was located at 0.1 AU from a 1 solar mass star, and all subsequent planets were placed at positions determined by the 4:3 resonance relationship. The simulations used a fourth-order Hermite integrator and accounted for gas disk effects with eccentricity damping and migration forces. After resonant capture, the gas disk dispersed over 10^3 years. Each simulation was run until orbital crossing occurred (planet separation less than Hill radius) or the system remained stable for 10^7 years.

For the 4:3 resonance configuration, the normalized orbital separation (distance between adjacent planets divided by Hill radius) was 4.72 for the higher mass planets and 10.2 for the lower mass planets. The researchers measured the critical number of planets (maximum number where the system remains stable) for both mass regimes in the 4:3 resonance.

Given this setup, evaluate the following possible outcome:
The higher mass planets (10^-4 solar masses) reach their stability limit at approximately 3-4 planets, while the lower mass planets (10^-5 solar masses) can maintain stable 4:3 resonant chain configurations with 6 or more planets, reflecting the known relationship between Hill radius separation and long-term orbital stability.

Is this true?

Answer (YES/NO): NO